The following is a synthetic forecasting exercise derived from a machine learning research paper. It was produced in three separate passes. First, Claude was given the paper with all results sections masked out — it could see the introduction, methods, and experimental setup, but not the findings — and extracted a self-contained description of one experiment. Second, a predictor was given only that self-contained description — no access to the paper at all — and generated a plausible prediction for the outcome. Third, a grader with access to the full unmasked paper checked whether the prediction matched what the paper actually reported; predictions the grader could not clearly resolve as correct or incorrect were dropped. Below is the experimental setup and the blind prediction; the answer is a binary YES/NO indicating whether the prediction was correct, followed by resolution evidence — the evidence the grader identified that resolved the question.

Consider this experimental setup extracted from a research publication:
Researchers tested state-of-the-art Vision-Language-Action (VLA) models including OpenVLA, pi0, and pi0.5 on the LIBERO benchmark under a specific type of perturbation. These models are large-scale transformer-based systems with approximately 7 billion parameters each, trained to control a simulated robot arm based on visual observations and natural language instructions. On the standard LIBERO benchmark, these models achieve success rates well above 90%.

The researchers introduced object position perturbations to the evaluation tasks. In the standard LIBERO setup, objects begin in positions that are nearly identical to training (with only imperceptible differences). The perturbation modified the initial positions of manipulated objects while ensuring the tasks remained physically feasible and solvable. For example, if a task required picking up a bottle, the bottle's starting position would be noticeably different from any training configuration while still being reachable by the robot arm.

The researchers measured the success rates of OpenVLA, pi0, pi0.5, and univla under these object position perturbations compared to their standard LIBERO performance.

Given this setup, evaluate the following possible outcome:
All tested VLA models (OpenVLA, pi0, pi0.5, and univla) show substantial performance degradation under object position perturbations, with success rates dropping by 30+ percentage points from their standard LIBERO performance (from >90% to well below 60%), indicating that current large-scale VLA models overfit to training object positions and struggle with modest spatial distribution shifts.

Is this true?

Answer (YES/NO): YES